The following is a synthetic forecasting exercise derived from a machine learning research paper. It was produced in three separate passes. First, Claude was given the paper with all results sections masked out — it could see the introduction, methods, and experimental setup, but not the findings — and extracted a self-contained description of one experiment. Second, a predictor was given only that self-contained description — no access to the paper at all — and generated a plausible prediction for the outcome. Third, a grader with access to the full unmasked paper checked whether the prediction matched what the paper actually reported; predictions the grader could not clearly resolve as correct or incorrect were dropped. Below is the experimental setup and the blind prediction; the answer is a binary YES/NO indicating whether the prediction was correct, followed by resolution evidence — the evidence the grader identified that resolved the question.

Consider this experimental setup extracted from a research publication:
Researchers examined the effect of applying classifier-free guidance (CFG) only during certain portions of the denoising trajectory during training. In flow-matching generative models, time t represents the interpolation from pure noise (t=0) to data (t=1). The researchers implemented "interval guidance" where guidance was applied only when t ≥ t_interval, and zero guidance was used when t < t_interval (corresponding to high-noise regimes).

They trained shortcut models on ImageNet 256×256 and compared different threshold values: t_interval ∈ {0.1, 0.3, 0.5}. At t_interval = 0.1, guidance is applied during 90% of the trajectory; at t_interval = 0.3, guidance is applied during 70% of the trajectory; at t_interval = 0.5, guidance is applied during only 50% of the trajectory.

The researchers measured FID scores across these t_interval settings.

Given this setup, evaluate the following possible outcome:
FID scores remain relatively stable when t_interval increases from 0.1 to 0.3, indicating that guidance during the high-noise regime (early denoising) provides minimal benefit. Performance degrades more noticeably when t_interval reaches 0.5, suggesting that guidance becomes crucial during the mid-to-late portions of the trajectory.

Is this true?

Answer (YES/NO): NO